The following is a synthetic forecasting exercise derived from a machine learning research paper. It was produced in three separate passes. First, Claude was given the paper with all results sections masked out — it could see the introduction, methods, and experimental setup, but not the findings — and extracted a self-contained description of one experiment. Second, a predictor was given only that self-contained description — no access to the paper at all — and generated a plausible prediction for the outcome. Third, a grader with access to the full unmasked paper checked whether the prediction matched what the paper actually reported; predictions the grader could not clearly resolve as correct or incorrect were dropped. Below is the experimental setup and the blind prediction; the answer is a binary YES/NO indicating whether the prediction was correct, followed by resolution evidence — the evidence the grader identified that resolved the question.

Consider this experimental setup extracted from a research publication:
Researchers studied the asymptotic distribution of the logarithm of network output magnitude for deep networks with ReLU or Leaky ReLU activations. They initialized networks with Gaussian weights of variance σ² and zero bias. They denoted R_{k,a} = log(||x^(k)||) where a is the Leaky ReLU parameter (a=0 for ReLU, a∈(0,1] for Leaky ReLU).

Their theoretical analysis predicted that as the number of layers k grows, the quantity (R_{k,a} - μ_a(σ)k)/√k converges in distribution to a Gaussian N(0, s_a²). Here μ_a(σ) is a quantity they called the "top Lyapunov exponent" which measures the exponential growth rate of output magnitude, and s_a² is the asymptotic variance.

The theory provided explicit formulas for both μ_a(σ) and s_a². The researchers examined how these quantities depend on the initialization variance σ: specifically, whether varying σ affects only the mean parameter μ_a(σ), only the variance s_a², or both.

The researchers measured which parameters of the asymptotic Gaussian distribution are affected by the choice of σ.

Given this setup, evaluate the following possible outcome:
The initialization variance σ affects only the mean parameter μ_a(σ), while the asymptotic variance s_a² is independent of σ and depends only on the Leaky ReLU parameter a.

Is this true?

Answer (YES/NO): NO